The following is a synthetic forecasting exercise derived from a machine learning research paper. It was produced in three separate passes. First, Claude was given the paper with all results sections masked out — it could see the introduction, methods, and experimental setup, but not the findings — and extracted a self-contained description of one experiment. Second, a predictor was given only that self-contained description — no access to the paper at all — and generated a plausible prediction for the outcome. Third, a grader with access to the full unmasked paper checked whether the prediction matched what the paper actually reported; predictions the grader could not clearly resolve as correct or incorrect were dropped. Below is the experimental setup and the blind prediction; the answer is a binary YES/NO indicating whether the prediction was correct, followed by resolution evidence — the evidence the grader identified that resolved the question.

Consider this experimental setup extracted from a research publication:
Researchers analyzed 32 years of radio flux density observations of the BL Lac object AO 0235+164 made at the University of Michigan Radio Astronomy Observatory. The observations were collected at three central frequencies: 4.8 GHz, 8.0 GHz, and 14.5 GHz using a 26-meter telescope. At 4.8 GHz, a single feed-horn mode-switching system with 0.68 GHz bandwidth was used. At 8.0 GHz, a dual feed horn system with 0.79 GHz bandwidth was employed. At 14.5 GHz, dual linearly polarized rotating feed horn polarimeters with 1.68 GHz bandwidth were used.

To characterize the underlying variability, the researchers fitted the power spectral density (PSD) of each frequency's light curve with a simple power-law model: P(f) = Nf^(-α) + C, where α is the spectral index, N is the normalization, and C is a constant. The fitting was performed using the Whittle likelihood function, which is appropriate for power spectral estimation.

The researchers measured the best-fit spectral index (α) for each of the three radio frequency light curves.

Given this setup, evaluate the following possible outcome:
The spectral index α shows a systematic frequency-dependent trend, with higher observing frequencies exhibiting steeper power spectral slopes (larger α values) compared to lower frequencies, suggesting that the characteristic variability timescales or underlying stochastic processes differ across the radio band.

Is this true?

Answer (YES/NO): NO